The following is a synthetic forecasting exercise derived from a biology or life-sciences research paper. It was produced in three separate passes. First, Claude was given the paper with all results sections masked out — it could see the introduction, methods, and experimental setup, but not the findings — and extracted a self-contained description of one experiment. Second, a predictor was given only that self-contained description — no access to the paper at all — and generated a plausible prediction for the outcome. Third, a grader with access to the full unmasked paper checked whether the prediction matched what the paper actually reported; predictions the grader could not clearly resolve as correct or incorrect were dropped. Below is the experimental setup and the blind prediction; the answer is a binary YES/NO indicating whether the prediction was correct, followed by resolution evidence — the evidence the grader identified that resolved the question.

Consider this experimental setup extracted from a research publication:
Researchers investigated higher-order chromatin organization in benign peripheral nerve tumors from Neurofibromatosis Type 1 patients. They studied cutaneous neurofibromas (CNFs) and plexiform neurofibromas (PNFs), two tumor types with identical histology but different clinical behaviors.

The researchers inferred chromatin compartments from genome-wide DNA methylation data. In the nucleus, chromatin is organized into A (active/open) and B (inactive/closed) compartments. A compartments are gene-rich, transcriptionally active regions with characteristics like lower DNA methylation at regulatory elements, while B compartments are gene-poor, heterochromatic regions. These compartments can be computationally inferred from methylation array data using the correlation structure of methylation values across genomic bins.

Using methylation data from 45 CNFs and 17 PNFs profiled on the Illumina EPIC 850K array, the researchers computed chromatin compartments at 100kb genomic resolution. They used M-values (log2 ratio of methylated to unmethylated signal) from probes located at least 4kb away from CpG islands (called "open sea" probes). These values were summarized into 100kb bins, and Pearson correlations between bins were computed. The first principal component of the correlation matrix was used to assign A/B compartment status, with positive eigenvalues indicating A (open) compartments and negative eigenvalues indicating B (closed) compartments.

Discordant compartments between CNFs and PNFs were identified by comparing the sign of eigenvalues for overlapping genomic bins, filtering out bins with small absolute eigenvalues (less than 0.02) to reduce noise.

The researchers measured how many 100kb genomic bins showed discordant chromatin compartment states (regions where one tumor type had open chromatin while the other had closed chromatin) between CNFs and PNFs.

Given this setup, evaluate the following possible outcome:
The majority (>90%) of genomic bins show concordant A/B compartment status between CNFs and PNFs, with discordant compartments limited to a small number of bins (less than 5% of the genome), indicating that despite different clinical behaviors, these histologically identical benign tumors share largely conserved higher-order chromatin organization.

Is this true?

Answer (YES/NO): NO